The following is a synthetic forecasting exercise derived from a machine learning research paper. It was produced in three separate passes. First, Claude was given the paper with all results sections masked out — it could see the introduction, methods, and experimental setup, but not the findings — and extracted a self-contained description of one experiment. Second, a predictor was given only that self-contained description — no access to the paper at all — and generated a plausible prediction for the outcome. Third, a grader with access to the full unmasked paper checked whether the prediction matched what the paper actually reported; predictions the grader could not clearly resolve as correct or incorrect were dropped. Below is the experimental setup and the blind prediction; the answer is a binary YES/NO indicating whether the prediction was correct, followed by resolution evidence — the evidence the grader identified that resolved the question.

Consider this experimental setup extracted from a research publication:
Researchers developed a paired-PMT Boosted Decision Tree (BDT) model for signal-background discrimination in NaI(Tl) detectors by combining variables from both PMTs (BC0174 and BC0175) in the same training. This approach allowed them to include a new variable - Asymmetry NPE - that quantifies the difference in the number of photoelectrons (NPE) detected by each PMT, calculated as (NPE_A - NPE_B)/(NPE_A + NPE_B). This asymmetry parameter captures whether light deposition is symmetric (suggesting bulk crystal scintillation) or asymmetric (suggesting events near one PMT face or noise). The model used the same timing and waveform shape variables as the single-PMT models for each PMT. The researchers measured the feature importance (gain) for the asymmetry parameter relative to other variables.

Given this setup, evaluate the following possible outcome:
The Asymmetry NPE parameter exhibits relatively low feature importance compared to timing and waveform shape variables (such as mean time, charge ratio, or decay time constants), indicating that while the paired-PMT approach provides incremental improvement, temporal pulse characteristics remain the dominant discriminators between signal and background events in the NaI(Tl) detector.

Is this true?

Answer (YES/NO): YES